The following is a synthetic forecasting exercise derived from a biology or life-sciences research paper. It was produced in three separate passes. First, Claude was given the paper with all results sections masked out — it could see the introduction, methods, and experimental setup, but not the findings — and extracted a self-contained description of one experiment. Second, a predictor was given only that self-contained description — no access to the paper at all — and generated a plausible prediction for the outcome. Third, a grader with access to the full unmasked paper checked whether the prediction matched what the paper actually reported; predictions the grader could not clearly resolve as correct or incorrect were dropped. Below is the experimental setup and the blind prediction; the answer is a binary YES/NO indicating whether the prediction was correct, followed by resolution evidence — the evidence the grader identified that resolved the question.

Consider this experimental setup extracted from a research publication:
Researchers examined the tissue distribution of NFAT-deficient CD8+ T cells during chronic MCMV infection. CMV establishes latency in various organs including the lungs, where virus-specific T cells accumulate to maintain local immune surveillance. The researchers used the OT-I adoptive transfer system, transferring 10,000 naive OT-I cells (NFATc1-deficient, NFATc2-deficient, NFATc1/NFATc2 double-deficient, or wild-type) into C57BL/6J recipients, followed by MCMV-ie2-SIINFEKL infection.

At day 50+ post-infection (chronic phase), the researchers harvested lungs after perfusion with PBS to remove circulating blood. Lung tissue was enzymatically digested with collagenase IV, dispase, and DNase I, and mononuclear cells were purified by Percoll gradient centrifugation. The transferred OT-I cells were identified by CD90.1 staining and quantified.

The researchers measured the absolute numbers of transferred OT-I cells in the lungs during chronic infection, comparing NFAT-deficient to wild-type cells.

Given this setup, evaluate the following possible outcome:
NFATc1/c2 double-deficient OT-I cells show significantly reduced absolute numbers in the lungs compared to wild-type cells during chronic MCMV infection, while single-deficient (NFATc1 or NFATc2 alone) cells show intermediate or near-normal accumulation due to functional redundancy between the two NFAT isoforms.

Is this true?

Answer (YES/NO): NO